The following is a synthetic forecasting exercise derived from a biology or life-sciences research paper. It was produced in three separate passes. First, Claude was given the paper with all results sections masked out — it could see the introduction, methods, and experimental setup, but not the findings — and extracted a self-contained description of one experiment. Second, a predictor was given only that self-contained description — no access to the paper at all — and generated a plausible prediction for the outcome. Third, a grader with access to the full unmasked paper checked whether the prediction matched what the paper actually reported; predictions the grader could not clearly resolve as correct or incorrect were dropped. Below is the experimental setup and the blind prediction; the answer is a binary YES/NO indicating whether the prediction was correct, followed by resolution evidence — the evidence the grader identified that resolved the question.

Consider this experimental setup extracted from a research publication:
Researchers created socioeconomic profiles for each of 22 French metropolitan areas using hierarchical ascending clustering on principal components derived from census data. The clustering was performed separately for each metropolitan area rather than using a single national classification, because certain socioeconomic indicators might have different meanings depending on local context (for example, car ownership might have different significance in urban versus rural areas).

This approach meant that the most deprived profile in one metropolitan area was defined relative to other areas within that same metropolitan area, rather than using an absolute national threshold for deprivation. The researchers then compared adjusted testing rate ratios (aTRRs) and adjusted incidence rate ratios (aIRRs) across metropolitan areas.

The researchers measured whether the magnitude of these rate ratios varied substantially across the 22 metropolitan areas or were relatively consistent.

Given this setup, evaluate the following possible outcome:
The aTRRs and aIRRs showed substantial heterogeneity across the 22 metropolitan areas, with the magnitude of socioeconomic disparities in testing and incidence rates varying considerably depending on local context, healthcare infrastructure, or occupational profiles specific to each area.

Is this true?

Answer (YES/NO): YES